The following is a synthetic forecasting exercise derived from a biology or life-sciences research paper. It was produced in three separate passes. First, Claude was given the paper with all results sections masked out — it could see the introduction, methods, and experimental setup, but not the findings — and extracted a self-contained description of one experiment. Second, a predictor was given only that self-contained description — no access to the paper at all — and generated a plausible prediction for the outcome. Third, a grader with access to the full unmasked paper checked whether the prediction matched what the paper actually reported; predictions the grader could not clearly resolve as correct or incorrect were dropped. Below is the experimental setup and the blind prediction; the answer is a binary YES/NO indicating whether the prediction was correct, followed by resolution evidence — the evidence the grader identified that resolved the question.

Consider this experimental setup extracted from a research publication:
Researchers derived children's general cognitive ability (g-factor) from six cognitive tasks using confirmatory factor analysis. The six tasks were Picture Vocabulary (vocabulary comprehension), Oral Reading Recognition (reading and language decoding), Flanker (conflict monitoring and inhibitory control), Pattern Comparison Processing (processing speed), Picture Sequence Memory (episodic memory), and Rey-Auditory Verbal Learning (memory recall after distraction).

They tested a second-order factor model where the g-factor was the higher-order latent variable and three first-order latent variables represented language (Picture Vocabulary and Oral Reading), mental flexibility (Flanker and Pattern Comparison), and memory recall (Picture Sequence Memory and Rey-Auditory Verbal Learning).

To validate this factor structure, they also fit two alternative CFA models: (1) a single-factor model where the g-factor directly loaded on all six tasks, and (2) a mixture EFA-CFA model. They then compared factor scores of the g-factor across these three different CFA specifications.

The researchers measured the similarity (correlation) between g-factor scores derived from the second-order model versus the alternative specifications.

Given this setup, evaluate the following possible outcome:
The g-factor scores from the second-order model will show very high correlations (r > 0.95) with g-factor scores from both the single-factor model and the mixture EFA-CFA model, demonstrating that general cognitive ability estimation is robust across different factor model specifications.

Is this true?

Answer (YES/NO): YES